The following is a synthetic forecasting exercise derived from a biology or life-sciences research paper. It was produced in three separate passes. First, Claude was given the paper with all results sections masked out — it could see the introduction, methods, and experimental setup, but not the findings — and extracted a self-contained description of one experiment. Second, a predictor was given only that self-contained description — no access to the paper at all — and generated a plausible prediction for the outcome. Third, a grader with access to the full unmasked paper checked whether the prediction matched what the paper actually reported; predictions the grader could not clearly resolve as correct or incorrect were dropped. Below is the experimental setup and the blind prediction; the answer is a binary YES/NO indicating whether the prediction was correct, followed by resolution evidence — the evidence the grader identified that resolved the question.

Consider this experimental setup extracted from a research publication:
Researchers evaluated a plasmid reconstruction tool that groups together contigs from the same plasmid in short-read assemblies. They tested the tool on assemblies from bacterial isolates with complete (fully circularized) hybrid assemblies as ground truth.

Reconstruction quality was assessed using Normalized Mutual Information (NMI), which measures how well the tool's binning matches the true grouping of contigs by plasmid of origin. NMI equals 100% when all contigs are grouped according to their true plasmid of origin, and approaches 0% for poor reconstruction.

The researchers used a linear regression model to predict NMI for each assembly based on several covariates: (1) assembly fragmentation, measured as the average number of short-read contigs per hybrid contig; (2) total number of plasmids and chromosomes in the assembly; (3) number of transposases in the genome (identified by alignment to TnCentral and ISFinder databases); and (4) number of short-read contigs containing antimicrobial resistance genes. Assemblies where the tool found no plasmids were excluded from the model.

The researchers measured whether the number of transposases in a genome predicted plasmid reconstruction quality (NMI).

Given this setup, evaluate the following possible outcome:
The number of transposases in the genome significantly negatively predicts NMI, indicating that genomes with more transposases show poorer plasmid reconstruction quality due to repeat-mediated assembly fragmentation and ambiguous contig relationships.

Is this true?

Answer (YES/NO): NO